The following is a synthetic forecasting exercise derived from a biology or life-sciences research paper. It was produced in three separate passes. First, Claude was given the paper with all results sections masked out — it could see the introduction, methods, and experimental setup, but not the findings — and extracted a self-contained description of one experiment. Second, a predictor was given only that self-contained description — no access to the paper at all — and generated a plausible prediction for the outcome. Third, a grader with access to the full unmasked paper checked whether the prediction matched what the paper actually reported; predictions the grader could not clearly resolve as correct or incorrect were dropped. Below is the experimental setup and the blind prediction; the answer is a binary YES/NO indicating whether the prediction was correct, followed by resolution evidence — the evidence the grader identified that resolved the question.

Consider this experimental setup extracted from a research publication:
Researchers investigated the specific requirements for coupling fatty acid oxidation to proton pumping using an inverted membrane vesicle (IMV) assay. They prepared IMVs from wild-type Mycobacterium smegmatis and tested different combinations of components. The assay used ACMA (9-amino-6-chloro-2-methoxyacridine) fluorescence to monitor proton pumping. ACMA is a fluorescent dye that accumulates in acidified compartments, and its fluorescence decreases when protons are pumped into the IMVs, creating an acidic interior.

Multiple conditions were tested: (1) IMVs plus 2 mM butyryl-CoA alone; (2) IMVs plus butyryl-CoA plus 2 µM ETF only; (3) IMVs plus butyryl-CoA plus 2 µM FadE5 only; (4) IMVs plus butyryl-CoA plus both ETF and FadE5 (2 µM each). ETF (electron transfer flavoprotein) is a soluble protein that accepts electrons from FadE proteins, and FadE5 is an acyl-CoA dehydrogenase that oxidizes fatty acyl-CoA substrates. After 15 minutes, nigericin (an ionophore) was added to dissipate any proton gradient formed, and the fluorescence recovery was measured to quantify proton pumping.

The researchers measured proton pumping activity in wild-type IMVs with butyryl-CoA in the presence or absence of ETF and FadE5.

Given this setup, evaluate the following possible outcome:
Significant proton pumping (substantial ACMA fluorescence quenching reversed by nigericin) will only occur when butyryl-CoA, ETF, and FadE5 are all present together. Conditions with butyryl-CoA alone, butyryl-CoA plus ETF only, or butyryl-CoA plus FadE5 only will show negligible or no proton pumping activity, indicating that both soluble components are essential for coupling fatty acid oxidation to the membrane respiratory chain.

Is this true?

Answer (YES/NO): NO